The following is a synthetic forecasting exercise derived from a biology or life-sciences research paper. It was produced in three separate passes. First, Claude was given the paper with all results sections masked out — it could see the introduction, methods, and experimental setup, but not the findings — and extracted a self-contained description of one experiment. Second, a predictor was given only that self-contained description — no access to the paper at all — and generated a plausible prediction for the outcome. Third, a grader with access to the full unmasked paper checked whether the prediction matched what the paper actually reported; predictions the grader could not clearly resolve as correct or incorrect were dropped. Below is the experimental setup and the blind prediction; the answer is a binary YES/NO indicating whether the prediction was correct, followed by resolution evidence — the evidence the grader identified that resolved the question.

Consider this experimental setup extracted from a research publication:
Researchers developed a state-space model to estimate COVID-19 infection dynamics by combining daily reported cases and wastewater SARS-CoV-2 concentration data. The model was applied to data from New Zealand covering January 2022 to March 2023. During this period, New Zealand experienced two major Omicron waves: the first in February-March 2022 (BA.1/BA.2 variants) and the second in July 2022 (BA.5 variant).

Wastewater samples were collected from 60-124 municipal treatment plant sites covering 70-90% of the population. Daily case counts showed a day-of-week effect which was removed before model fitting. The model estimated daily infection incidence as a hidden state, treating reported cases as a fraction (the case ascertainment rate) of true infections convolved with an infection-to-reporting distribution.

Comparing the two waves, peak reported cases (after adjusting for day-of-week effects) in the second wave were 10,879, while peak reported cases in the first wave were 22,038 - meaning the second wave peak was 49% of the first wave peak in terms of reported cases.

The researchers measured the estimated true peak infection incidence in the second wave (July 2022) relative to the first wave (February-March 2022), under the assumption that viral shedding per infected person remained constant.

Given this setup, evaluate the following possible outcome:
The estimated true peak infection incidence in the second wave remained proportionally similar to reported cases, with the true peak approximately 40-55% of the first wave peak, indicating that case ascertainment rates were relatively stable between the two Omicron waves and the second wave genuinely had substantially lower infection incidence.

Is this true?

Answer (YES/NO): NO